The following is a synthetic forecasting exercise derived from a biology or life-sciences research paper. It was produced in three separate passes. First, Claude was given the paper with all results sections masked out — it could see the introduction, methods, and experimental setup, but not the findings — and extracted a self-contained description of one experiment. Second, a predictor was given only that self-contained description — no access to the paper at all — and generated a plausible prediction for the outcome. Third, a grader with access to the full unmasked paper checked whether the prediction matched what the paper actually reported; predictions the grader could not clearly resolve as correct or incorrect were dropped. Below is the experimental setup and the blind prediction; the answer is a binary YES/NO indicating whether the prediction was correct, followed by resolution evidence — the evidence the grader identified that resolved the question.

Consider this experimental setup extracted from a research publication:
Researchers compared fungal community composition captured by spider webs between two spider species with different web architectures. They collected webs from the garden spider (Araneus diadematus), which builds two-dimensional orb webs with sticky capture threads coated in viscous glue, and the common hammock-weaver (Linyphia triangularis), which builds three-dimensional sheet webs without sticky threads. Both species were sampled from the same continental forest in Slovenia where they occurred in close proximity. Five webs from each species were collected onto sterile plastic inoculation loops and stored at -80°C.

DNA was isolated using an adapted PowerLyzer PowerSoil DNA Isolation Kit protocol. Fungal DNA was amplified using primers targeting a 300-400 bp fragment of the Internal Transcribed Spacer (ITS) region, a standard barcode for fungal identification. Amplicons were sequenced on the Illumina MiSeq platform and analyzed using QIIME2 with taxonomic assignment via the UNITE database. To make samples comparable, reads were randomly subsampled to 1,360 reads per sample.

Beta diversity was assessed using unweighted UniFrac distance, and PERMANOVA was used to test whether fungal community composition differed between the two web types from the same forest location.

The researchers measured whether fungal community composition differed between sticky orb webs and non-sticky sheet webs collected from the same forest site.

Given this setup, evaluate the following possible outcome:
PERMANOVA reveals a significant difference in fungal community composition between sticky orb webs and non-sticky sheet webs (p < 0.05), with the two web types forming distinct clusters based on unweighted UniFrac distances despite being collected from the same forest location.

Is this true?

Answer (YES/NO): YES